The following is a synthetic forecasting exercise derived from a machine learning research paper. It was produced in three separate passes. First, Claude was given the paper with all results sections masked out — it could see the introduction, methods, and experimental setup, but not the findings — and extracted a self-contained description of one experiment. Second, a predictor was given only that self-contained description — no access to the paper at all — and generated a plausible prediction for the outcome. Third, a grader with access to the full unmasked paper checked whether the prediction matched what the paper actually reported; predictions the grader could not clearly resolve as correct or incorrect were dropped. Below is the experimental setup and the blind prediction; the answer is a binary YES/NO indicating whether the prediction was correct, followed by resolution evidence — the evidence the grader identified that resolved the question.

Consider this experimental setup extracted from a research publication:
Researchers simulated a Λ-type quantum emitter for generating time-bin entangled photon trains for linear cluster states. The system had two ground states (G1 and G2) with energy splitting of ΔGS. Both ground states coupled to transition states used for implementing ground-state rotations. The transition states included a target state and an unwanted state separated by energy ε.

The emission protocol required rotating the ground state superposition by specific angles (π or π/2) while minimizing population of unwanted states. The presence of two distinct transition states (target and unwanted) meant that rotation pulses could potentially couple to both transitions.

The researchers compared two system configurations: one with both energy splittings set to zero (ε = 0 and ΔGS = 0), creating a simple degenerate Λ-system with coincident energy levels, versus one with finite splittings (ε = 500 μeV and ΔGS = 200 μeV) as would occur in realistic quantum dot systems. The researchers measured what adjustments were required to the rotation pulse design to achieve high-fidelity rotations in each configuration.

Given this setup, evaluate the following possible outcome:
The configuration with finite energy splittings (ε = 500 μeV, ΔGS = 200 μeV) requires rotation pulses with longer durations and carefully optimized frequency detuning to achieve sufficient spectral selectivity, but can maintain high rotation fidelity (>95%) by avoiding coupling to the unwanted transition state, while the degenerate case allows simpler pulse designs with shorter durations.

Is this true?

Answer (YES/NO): NO